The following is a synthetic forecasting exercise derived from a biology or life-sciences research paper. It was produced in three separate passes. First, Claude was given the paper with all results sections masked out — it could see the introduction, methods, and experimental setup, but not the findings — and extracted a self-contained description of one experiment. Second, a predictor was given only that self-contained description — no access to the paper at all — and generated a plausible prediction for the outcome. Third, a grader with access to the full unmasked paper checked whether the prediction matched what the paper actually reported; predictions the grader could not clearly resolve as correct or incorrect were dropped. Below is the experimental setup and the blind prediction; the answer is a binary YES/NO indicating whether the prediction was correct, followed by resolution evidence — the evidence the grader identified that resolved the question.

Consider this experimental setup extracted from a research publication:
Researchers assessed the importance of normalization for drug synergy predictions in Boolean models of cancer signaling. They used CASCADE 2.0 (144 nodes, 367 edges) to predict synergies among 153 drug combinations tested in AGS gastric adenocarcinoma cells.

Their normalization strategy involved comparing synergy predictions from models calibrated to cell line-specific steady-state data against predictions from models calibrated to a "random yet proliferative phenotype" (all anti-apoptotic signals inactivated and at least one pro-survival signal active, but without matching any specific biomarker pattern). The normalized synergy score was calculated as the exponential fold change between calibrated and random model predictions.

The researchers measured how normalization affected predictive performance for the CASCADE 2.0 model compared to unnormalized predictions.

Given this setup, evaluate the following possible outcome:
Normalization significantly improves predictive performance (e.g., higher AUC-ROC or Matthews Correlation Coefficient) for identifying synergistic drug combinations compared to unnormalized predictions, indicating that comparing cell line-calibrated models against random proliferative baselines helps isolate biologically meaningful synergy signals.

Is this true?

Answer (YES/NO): YES